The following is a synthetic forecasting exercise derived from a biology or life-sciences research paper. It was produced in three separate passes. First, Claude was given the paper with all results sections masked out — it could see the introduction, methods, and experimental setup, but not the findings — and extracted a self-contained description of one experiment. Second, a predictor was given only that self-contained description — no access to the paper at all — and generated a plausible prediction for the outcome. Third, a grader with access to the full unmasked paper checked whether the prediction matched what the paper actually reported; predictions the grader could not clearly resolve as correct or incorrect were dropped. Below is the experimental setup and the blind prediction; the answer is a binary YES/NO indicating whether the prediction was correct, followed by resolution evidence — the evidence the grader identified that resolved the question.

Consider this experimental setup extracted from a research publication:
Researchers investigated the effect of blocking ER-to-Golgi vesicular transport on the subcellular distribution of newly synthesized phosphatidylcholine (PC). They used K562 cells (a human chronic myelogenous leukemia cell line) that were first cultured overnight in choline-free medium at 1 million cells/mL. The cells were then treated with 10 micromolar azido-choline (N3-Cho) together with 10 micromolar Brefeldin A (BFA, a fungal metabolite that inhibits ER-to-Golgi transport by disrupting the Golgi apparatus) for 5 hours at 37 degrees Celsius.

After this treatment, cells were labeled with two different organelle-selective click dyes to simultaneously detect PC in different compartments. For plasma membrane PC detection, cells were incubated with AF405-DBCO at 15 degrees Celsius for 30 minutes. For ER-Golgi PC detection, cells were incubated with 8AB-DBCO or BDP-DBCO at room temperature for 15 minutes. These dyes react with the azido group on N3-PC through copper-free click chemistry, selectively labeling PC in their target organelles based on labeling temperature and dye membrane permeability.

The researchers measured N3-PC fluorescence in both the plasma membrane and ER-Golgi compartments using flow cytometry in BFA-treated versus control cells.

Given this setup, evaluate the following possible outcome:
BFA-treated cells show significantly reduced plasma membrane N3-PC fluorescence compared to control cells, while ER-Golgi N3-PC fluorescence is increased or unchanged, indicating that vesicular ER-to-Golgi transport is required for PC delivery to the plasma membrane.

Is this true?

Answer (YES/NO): YES